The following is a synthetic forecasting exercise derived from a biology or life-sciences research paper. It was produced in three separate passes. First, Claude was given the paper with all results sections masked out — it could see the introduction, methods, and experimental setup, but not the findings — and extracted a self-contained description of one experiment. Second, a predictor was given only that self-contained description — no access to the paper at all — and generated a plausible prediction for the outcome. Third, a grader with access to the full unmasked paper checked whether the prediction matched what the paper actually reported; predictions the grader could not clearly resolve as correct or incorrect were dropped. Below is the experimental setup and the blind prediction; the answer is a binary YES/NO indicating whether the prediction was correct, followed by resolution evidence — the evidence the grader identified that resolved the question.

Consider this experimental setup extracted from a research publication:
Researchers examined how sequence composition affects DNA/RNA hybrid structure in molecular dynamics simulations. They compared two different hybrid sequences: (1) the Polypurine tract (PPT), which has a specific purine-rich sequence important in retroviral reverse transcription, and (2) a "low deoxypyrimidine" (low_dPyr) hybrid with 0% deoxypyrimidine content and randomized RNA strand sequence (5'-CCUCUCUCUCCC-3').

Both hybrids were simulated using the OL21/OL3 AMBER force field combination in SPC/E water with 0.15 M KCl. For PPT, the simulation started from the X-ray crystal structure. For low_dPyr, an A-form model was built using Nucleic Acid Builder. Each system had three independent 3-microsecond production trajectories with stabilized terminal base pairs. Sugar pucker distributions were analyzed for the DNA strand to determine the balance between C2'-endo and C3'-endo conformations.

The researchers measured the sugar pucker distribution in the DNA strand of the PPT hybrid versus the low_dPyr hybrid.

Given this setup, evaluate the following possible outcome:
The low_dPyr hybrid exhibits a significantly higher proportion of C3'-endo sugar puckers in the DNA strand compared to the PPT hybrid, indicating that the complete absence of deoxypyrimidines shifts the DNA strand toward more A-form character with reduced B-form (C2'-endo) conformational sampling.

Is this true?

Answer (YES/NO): NO